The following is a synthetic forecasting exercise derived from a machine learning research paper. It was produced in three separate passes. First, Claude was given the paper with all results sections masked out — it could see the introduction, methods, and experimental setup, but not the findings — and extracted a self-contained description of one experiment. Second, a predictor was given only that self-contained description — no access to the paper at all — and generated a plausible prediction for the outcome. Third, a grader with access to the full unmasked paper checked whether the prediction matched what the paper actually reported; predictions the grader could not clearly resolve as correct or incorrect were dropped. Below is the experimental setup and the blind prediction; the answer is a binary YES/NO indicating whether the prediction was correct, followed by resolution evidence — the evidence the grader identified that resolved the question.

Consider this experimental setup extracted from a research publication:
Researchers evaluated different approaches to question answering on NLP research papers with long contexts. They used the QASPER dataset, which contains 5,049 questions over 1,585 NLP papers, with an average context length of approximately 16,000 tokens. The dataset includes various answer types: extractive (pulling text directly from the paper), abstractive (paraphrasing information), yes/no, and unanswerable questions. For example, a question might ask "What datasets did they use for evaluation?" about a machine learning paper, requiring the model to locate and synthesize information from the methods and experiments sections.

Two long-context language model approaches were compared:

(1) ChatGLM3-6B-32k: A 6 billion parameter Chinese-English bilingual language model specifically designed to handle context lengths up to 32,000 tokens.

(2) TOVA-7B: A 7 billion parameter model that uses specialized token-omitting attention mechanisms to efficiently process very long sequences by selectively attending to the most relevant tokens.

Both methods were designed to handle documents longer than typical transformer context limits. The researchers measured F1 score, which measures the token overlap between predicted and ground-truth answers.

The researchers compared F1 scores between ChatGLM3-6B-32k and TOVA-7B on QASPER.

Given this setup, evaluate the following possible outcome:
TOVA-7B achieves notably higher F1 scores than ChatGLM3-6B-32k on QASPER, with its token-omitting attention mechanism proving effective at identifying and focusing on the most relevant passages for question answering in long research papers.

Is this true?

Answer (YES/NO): NO